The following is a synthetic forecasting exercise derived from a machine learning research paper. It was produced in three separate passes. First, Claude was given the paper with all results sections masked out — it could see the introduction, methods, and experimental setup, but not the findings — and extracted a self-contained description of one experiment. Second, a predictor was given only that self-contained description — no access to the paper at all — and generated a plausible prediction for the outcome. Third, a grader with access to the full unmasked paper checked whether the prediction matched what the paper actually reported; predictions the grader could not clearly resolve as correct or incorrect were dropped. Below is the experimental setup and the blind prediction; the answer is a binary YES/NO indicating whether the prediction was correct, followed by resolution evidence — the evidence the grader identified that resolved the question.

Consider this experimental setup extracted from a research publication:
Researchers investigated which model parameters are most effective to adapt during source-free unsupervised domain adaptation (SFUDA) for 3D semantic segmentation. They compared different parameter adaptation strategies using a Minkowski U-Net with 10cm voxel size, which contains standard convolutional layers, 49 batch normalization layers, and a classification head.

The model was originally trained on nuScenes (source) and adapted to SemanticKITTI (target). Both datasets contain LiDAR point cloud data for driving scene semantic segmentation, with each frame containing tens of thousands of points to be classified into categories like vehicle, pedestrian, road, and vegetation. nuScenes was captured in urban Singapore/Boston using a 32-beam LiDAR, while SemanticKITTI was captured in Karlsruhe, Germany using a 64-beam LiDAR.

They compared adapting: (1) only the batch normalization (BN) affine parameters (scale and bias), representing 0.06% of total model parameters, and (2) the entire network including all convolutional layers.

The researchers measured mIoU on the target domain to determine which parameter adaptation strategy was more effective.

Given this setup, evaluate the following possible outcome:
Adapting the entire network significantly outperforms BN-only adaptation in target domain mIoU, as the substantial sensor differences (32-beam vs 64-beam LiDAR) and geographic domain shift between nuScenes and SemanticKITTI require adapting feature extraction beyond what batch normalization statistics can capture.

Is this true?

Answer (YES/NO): NO